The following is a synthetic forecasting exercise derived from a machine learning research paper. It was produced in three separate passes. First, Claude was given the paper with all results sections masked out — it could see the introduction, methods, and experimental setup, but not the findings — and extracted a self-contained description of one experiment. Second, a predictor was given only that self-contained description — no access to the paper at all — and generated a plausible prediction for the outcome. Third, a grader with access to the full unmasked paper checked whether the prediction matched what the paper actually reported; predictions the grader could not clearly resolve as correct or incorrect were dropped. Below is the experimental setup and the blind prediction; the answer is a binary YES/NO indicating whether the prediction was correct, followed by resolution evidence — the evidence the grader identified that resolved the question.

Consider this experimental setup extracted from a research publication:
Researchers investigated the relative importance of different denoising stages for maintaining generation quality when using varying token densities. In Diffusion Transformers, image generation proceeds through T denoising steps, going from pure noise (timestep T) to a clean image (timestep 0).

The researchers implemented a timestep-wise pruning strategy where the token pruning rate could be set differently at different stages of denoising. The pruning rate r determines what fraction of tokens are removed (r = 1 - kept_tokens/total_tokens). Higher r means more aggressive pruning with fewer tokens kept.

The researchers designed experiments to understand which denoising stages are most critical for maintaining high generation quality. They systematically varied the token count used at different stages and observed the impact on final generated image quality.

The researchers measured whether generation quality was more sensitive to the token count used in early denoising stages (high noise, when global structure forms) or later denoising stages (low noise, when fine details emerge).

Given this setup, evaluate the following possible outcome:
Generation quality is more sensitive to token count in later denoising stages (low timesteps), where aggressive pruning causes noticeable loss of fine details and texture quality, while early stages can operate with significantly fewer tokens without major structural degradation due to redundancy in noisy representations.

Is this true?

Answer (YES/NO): YES